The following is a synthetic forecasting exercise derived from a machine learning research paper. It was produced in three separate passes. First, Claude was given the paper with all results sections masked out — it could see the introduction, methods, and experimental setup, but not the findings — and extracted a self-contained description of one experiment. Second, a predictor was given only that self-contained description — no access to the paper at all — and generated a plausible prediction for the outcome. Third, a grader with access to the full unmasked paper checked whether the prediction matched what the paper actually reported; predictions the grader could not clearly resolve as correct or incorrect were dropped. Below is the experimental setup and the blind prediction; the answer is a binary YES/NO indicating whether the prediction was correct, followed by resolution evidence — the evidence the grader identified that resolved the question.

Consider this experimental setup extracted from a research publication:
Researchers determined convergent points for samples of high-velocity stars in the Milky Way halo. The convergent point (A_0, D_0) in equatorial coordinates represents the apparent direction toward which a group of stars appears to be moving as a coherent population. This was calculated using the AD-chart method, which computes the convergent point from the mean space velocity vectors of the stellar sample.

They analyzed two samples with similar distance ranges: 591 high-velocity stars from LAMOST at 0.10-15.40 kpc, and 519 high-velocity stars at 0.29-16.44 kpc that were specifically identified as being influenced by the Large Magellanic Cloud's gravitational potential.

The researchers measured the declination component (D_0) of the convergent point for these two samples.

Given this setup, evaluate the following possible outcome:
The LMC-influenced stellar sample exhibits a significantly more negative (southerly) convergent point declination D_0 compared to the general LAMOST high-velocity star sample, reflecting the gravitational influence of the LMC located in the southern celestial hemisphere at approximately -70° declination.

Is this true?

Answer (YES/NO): NO